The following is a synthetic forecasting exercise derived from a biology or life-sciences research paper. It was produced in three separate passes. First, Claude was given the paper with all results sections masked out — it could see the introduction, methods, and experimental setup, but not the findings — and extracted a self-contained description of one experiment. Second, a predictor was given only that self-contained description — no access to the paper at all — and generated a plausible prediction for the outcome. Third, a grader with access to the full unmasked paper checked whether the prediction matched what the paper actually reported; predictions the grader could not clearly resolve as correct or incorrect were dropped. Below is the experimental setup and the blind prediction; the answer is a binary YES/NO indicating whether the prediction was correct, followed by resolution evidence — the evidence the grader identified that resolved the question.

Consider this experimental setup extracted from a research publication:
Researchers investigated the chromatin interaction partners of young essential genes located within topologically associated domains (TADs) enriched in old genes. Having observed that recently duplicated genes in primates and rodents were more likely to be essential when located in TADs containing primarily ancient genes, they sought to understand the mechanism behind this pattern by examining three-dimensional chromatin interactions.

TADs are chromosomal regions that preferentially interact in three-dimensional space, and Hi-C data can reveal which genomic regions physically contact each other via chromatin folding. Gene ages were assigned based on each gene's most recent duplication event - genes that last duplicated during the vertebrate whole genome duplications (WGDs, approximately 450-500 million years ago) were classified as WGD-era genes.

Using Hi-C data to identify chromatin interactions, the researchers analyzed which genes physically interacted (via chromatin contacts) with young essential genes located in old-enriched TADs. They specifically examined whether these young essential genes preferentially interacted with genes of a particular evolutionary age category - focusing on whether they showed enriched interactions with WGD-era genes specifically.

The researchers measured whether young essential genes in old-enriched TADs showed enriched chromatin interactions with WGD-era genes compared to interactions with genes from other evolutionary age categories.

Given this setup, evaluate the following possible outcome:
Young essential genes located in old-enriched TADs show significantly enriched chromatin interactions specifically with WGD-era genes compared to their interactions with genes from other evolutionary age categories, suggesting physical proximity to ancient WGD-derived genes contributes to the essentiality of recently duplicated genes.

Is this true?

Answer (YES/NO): NO